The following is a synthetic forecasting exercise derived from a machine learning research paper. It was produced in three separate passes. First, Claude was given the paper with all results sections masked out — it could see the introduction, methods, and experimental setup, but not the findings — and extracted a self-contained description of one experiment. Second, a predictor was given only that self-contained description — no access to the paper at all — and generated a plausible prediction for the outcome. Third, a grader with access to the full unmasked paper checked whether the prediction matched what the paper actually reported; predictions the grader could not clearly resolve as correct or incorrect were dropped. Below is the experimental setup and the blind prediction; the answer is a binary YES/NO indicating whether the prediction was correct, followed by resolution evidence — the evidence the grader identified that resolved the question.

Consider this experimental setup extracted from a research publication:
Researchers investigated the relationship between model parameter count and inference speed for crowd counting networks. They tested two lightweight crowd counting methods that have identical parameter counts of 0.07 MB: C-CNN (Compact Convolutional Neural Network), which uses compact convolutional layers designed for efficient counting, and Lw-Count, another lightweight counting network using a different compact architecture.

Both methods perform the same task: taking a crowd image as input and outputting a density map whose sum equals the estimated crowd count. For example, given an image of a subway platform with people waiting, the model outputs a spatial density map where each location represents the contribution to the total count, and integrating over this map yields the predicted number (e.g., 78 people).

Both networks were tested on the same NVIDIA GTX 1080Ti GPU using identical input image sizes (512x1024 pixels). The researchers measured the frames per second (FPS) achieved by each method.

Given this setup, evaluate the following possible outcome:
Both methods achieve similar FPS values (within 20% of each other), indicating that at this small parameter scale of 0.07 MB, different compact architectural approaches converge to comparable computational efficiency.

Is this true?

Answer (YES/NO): YES